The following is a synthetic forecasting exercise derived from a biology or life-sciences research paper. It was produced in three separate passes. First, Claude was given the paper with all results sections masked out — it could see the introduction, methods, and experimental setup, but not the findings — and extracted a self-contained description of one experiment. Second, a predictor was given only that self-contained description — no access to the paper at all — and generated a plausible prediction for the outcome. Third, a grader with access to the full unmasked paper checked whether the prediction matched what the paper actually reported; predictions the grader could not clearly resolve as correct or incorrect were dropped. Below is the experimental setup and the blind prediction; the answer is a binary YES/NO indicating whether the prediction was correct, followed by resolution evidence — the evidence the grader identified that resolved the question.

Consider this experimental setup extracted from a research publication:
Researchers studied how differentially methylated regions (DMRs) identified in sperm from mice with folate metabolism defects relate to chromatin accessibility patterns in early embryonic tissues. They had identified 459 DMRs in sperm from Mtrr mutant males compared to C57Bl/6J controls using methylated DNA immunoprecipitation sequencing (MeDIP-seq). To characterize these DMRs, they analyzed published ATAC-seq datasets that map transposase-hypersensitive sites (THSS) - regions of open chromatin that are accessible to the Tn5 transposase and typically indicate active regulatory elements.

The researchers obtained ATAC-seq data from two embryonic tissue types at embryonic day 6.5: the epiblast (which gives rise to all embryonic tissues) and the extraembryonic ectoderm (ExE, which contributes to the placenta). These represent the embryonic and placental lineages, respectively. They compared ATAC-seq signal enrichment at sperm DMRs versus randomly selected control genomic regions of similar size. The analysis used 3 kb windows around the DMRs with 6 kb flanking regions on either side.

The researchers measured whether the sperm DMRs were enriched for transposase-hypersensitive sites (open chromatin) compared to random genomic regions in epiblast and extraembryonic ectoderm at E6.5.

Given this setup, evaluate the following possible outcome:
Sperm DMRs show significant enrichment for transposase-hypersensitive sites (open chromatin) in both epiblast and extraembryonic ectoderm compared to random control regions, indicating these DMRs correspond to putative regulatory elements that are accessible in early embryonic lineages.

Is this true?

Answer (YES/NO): YES